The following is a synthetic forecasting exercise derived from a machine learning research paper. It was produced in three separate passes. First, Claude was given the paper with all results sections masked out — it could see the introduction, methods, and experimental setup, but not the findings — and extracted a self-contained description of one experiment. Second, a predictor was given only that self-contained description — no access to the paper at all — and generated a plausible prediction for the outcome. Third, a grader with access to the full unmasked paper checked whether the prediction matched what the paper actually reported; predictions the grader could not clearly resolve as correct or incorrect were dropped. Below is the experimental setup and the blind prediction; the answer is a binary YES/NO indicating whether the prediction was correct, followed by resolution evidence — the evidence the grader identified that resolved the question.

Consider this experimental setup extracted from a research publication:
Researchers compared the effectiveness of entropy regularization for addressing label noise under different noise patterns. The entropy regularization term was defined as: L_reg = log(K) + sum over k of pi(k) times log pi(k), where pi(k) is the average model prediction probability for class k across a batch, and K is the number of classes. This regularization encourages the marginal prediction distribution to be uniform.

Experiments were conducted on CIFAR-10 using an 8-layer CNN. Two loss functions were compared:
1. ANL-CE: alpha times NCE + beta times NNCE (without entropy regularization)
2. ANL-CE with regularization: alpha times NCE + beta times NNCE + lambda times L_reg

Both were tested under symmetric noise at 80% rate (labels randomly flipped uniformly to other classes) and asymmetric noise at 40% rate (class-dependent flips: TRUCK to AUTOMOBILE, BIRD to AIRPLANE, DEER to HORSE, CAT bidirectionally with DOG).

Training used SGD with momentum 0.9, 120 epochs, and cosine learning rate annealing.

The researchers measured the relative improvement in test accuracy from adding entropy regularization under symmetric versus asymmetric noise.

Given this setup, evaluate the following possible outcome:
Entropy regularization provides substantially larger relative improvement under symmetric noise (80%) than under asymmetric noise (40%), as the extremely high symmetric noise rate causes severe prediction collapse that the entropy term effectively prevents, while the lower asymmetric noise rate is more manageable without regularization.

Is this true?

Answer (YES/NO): NO